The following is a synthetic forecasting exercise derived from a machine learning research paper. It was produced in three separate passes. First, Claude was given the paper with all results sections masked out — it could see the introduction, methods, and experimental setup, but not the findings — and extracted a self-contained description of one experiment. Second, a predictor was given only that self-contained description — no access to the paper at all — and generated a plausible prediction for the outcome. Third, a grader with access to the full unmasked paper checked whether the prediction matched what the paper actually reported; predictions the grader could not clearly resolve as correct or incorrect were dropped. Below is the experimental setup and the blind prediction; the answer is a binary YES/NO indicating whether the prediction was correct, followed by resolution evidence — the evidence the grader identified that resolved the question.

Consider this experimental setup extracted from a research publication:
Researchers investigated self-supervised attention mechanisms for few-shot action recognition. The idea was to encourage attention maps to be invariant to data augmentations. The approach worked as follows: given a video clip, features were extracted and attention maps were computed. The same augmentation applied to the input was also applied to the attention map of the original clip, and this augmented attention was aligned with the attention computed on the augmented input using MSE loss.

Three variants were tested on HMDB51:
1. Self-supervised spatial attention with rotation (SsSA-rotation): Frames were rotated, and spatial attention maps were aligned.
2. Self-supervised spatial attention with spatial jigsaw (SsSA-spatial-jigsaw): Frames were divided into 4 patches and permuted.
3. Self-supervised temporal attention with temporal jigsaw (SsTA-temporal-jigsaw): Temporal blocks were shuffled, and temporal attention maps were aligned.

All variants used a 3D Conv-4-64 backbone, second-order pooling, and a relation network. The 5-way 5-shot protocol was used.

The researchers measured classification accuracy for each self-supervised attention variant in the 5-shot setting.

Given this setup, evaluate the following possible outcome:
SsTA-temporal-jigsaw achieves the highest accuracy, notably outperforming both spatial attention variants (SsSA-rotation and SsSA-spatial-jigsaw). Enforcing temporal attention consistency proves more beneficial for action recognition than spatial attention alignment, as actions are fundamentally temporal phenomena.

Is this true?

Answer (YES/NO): NO